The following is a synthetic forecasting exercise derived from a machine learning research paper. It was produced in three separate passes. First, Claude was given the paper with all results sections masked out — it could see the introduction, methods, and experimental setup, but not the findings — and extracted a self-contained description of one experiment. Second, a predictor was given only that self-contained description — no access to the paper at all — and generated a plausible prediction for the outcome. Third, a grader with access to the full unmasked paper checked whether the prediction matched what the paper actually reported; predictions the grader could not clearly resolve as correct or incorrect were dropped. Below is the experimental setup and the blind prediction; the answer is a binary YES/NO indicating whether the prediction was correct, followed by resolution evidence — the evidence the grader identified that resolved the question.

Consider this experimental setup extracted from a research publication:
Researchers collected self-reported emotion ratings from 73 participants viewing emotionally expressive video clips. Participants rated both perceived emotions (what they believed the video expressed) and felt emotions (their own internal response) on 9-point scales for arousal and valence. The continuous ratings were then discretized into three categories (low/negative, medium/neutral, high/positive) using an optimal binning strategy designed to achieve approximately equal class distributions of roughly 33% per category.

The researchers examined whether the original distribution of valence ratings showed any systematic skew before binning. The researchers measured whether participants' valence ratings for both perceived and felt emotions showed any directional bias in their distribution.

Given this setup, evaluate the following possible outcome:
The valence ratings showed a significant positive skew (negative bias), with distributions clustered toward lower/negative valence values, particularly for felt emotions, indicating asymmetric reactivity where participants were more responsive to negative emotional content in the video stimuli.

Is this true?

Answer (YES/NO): NO